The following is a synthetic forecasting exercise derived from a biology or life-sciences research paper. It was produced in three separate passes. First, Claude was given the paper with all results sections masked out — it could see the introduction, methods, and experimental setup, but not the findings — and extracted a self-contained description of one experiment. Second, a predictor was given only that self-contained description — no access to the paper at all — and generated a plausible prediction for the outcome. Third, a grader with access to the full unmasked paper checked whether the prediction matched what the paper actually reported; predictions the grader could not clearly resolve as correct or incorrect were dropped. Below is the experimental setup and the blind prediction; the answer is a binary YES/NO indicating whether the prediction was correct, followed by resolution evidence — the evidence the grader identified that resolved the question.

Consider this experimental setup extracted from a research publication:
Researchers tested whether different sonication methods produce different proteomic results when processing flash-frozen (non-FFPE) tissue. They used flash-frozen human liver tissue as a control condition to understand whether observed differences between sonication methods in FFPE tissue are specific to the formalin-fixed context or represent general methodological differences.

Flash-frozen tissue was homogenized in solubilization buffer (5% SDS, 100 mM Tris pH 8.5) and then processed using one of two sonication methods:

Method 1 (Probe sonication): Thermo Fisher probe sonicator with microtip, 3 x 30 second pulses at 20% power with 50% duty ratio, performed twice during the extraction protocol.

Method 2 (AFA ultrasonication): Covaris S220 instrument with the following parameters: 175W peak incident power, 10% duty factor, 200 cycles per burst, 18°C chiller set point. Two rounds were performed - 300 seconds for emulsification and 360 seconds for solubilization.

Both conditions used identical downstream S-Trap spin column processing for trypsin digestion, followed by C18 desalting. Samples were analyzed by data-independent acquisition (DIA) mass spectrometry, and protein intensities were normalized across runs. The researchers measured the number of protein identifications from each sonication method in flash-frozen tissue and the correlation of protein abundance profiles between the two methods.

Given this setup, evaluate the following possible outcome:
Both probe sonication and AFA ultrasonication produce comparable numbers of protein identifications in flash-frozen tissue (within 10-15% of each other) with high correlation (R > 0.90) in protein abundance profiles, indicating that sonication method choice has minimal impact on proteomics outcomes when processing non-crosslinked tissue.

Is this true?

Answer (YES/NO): YES